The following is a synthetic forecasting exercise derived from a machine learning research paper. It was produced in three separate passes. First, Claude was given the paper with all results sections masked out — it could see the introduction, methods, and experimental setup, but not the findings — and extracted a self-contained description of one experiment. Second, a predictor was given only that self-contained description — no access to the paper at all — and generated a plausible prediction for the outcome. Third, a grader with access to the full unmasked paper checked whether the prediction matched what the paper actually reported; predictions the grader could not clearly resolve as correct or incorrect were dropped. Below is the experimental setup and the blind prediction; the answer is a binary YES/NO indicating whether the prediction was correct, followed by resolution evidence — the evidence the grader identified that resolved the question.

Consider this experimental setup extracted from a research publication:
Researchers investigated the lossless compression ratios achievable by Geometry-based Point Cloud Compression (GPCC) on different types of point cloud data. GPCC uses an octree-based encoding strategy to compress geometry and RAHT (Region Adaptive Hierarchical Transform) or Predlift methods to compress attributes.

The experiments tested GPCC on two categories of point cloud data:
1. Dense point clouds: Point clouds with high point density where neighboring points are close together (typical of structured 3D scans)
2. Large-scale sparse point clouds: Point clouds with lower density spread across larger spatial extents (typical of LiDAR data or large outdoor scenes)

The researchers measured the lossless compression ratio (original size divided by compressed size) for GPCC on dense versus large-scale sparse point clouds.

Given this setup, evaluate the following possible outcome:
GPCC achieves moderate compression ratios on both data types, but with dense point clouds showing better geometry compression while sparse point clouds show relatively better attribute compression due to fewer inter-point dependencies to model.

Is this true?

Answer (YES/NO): NO